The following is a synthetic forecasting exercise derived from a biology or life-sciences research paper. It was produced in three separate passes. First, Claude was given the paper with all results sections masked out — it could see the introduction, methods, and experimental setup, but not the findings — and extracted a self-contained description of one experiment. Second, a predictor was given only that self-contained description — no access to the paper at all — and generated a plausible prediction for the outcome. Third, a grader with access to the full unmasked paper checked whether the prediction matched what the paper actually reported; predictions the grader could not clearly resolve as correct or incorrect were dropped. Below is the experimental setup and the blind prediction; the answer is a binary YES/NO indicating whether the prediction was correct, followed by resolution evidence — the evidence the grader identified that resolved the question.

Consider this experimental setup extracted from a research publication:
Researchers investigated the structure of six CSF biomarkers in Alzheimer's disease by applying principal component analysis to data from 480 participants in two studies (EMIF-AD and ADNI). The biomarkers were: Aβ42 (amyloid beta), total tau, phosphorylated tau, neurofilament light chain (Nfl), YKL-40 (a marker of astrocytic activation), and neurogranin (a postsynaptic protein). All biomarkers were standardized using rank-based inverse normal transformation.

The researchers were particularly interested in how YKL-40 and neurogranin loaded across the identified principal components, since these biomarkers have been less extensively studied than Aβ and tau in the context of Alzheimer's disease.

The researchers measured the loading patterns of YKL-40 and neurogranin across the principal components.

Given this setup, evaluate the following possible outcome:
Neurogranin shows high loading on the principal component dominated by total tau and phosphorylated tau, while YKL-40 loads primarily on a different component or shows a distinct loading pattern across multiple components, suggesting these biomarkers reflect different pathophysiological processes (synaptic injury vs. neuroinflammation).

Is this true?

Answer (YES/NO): NO